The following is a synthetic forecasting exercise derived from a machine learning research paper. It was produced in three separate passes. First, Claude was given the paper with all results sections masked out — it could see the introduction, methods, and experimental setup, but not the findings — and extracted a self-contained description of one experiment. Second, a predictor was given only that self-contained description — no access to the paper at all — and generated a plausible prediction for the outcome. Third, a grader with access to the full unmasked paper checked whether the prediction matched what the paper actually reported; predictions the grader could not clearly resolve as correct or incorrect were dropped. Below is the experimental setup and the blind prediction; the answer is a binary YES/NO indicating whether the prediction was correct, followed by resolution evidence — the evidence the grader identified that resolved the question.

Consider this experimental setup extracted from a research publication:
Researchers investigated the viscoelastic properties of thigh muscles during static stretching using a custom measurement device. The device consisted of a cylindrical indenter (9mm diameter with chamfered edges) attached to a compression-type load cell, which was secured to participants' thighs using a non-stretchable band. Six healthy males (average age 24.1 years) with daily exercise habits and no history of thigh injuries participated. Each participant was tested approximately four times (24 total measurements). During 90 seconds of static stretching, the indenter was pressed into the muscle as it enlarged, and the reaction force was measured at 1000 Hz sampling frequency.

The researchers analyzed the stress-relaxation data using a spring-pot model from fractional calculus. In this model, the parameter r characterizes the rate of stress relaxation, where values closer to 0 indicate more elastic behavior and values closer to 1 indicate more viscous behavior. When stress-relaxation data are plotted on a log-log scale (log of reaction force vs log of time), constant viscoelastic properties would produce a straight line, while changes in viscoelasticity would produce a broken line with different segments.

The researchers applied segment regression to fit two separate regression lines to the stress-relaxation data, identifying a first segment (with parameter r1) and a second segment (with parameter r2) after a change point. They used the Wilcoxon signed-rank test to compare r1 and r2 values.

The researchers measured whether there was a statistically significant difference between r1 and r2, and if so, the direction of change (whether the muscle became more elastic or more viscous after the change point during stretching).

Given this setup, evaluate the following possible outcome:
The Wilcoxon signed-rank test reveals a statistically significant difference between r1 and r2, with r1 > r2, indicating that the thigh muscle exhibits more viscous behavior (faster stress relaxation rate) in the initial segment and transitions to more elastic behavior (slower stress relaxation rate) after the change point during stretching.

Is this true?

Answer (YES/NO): NO